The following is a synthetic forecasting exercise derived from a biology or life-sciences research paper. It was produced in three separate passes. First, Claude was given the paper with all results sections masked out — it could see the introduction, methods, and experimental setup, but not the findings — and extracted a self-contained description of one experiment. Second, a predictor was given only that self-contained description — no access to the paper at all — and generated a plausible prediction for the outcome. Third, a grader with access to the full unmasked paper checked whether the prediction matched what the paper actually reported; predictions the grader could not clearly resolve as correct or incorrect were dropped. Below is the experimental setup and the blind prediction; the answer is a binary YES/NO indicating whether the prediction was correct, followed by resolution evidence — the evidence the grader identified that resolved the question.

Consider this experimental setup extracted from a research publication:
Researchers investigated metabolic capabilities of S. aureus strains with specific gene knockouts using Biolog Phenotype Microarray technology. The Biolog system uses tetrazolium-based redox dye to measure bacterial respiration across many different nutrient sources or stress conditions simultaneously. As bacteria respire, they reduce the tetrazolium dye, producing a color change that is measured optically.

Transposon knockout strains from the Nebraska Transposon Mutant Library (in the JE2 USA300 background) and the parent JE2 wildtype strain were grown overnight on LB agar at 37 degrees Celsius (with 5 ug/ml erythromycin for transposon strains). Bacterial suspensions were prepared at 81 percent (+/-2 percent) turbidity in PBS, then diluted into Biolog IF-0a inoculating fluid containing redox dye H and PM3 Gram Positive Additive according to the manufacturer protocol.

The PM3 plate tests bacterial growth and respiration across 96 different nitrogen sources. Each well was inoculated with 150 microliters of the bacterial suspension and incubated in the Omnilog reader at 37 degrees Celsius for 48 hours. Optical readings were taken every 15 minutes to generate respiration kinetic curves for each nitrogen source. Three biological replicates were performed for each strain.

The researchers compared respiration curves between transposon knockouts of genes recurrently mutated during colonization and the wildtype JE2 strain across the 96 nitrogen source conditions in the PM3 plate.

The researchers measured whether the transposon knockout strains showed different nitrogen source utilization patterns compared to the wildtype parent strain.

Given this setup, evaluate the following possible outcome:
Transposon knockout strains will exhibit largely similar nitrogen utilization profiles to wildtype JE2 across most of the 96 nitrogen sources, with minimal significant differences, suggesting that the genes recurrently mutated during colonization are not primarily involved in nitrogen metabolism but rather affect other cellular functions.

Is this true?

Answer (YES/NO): NO